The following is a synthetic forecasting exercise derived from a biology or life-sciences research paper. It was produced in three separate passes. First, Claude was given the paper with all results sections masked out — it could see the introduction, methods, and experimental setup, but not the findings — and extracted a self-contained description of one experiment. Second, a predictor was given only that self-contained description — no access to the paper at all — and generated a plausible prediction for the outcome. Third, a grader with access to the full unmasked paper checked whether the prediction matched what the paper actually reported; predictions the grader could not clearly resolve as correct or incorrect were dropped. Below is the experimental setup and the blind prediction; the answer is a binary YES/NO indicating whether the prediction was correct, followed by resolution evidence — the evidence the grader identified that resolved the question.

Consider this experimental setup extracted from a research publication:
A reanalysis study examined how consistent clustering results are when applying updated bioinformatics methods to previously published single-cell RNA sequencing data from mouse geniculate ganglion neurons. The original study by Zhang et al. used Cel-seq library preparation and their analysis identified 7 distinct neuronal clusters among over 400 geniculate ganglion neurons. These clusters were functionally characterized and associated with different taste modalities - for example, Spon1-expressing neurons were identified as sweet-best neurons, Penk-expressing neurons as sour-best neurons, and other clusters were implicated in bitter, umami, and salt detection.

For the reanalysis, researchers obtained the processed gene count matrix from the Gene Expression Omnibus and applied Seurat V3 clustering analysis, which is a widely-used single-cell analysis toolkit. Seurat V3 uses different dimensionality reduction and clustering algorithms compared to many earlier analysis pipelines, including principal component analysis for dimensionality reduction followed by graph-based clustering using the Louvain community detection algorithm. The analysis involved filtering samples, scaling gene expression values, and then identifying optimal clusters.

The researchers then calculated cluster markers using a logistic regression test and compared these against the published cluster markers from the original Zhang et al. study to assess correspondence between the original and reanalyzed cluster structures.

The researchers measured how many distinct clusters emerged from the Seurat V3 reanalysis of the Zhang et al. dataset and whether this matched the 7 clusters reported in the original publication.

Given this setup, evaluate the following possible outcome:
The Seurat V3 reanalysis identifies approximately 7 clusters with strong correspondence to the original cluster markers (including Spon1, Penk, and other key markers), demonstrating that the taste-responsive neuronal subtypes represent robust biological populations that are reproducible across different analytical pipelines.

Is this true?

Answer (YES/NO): NO